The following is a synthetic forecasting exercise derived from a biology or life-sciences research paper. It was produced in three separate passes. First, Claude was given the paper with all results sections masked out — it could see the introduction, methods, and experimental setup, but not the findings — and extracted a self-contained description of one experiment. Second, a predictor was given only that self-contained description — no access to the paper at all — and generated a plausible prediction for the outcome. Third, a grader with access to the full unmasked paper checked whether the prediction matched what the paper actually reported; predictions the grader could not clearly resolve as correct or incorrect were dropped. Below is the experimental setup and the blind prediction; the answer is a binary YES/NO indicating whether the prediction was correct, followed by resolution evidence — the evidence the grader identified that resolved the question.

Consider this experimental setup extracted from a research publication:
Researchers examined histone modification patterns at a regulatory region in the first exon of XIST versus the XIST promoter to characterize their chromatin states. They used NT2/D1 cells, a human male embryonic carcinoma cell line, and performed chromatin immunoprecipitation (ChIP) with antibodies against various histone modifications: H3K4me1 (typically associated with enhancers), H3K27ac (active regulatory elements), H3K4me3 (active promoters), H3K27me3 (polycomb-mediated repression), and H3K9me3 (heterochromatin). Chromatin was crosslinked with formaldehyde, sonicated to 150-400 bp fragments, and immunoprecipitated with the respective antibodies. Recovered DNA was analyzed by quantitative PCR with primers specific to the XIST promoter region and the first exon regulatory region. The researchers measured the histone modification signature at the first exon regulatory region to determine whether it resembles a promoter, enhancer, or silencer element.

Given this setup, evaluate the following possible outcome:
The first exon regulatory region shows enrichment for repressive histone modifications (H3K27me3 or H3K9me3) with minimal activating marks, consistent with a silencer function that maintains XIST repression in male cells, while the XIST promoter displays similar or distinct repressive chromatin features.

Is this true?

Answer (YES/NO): YES